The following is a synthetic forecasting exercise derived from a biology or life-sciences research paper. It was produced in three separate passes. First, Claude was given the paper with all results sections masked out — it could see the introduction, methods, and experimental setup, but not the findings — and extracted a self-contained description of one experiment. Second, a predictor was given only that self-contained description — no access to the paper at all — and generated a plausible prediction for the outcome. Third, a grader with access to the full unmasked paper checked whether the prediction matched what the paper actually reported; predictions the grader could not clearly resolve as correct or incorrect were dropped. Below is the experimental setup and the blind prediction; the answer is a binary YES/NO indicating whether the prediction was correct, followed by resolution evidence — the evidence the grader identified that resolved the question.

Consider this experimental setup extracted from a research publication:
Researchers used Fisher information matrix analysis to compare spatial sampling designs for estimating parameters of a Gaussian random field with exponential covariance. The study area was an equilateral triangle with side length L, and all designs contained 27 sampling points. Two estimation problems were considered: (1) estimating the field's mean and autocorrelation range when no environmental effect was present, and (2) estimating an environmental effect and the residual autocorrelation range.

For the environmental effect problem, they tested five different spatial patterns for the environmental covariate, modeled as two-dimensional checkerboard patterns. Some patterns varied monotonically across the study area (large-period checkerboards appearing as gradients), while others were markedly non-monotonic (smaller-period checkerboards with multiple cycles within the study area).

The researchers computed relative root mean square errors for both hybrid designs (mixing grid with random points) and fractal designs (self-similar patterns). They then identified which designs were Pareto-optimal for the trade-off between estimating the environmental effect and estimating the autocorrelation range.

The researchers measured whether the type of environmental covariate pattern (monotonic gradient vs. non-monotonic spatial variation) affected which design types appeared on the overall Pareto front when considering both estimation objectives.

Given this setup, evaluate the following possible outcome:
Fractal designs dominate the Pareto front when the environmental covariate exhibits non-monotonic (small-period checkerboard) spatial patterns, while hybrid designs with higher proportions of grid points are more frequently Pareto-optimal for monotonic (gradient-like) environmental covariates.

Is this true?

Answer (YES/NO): NO